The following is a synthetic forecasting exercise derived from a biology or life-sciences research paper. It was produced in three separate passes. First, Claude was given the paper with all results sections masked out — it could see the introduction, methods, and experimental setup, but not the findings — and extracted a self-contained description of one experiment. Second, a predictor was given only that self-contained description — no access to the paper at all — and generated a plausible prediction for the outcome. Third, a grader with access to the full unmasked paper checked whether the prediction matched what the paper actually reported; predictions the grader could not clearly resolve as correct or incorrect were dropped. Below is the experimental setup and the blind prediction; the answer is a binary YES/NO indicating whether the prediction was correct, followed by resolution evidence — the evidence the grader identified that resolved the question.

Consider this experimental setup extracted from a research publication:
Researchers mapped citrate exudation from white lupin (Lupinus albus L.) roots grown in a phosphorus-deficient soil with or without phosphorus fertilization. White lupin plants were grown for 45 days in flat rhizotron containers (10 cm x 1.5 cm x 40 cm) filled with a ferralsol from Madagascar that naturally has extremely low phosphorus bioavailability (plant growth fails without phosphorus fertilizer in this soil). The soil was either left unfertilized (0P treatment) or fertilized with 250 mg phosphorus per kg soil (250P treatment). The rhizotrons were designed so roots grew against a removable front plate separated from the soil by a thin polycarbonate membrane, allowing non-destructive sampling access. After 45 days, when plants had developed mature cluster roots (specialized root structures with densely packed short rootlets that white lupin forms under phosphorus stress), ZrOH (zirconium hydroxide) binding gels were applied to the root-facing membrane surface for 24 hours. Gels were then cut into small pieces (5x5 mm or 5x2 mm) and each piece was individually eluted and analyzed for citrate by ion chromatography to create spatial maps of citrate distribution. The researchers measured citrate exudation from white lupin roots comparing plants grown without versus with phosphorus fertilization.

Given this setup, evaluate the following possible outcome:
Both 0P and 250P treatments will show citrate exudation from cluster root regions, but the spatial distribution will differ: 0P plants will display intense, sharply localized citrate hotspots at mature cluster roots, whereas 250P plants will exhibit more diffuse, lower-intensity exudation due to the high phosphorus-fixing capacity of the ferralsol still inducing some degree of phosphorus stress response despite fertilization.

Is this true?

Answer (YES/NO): NO